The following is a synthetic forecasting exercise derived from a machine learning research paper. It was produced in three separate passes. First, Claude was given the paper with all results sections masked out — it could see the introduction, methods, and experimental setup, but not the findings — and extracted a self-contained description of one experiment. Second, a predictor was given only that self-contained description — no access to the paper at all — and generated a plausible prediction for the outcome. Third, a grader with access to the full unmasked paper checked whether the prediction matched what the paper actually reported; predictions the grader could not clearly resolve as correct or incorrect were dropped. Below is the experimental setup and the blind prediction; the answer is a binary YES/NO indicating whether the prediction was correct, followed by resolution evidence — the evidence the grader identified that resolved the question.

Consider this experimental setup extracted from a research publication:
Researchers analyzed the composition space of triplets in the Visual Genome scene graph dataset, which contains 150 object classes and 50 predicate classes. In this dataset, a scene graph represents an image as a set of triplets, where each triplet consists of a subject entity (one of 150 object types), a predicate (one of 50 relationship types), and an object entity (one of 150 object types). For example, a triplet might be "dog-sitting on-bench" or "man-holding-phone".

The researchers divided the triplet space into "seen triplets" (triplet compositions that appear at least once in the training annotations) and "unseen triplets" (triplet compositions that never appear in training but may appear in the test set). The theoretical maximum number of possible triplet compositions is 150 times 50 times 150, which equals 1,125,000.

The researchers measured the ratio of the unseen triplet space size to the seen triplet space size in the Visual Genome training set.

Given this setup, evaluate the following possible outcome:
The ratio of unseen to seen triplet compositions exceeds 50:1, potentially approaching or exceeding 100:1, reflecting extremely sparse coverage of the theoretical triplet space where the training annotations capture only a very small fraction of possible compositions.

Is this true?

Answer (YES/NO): NO